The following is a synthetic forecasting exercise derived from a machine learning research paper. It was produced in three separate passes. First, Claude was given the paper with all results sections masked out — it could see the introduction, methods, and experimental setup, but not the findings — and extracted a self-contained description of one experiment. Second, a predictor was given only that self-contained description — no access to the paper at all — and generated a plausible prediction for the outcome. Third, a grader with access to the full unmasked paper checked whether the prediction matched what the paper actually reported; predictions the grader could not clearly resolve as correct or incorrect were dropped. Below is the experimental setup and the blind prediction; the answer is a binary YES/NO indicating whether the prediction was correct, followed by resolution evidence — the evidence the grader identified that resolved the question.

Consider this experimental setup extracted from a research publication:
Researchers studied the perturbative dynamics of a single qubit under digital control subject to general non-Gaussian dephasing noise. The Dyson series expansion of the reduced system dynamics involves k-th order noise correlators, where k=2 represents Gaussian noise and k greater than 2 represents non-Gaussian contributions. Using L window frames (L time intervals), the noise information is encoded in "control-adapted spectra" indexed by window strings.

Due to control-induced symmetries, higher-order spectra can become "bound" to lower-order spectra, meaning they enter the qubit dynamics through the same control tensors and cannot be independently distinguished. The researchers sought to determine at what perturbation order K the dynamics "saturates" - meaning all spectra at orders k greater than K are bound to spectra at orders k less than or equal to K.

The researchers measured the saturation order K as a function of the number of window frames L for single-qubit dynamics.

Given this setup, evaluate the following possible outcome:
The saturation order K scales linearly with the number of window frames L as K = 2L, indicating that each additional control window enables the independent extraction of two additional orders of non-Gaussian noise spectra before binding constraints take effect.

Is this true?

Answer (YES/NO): YES